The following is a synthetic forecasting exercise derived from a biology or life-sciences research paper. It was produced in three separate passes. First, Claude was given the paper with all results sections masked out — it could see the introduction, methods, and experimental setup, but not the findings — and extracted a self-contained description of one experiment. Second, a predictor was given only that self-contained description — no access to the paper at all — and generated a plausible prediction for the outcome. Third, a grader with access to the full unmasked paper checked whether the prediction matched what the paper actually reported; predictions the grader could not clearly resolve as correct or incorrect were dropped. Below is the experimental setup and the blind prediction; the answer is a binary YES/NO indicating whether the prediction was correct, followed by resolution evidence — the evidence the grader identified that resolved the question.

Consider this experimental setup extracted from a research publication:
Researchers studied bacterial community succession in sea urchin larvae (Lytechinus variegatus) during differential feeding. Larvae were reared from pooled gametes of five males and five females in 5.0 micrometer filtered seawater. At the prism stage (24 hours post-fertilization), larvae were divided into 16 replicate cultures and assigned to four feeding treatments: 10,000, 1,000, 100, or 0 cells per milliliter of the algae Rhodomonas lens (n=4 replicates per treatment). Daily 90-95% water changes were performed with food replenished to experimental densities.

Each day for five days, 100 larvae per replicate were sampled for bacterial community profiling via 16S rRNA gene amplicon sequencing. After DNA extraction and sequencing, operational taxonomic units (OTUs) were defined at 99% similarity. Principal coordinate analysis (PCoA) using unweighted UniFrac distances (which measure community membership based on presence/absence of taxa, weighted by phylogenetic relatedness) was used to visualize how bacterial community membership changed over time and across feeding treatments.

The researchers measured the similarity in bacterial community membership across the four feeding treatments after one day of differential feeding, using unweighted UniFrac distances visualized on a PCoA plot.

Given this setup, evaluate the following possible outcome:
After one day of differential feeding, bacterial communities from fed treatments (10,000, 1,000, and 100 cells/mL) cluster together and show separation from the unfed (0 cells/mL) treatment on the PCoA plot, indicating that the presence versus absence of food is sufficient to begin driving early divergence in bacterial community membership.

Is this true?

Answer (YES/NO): NO